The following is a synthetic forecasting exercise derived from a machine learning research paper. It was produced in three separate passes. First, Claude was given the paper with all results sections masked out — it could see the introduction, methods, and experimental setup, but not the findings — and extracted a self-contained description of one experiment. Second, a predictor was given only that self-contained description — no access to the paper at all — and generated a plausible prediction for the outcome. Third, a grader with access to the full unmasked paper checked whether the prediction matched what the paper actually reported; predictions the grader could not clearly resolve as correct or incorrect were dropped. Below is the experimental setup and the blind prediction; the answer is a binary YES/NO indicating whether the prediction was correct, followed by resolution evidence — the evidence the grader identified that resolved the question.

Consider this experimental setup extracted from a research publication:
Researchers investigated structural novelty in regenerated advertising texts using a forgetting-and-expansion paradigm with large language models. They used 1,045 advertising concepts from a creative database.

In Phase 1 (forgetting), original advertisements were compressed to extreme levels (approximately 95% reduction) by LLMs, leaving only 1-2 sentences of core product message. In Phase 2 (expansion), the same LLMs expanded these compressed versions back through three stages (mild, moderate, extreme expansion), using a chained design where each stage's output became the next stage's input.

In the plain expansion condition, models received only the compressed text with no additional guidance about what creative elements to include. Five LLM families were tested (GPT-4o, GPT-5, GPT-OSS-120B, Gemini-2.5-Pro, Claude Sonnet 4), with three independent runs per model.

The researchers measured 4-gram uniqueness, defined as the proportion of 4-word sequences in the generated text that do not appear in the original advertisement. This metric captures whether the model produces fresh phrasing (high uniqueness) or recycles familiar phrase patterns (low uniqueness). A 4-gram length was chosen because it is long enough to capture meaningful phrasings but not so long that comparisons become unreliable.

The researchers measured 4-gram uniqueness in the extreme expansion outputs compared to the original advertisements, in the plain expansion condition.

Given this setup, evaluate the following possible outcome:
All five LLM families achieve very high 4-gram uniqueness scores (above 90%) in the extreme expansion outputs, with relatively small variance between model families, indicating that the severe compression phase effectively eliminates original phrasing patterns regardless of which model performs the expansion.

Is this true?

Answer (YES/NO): YES